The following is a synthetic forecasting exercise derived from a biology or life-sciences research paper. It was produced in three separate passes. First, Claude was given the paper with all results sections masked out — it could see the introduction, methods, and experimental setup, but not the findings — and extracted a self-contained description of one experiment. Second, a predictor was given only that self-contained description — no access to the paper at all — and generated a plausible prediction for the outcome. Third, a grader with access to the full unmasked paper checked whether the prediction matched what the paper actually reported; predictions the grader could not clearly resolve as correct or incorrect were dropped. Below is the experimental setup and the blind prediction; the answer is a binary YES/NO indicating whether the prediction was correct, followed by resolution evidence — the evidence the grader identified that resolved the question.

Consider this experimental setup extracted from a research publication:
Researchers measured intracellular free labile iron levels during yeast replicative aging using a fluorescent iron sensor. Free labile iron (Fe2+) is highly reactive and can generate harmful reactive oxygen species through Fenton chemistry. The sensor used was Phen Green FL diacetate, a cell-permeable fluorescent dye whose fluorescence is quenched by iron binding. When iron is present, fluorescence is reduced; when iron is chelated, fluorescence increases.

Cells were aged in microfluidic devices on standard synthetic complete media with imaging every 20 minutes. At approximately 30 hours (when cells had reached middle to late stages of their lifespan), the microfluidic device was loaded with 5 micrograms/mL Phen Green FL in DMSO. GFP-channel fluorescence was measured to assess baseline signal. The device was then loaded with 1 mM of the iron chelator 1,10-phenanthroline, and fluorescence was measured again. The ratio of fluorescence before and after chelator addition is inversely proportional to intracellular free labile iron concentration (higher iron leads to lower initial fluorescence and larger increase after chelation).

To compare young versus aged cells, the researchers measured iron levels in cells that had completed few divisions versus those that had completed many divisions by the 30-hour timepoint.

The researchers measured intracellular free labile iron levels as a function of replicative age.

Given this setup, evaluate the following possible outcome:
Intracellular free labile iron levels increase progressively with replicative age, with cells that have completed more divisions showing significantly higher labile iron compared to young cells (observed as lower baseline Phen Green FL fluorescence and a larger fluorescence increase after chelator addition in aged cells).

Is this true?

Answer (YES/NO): YES